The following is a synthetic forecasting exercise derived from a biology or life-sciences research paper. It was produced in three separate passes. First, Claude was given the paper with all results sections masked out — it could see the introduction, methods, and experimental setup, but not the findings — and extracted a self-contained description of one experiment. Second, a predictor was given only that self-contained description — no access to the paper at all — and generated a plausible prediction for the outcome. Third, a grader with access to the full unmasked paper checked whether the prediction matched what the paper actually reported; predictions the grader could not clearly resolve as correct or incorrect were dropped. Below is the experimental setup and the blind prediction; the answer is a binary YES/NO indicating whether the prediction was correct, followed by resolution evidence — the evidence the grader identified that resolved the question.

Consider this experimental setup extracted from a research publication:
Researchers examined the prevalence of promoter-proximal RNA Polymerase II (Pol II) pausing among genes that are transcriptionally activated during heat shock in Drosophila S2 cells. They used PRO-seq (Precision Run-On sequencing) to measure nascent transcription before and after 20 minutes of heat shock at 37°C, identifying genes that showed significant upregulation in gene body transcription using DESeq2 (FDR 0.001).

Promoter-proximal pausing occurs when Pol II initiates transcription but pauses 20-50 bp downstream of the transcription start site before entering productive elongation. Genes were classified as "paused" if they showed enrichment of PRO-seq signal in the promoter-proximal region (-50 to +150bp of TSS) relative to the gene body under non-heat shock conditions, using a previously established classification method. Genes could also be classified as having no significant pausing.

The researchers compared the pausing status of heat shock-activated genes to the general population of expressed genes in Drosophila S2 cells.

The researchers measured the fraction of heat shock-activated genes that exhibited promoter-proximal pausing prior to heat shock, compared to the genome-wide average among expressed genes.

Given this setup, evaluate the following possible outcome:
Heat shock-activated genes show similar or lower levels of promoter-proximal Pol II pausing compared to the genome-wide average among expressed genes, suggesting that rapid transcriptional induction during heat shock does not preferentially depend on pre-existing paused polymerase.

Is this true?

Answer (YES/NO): NO